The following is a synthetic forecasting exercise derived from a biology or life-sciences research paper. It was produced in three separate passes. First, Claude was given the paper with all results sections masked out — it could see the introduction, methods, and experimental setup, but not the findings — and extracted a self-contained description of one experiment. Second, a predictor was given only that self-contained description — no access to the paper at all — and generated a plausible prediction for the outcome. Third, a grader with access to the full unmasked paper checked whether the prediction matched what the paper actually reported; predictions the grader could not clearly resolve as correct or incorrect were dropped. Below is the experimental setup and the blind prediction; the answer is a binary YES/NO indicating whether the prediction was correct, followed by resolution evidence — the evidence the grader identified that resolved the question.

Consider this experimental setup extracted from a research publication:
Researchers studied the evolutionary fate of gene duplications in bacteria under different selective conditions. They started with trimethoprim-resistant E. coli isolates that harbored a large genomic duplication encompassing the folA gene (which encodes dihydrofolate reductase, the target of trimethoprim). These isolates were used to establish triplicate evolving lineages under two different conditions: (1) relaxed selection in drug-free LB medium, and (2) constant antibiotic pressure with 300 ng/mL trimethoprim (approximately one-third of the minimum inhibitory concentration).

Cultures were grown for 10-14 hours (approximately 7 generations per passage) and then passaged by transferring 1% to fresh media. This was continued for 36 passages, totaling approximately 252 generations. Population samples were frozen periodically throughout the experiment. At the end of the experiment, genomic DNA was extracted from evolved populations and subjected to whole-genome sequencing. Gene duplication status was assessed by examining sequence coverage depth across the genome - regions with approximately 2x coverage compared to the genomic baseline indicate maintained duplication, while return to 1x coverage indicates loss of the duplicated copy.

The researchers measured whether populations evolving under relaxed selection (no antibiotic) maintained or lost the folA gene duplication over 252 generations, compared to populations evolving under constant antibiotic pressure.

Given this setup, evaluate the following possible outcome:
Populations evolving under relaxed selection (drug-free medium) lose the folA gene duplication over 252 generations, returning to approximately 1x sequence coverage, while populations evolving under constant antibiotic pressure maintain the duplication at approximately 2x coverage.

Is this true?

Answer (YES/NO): NO